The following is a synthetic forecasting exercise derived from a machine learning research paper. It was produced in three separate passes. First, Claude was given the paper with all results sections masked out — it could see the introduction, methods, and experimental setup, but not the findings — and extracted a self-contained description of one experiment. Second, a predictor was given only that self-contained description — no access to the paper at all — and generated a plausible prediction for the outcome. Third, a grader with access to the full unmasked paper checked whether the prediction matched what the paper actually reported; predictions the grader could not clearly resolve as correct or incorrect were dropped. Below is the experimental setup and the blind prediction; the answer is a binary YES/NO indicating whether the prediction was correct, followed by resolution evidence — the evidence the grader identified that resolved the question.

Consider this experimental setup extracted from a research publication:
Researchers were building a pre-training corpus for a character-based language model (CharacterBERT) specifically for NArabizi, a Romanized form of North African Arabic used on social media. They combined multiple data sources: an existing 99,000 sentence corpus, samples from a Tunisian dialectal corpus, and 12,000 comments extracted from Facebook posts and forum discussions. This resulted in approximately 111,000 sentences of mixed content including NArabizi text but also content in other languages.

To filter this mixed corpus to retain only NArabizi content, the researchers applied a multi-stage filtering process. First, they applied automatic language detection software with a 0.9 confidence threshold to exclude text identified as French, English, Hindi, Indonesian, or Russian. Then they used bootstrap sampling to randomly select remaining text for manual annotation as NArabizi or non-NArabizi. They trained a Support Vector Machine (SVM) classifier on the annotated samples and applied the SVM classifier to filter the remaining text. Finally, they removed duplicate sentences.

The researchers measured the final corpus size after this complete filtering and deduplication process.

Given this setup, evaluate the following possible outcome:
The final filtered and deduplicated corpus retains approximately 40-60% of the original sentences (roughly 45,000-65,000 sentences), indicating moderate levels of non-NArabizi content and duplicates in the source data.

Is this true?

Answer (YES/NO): NO